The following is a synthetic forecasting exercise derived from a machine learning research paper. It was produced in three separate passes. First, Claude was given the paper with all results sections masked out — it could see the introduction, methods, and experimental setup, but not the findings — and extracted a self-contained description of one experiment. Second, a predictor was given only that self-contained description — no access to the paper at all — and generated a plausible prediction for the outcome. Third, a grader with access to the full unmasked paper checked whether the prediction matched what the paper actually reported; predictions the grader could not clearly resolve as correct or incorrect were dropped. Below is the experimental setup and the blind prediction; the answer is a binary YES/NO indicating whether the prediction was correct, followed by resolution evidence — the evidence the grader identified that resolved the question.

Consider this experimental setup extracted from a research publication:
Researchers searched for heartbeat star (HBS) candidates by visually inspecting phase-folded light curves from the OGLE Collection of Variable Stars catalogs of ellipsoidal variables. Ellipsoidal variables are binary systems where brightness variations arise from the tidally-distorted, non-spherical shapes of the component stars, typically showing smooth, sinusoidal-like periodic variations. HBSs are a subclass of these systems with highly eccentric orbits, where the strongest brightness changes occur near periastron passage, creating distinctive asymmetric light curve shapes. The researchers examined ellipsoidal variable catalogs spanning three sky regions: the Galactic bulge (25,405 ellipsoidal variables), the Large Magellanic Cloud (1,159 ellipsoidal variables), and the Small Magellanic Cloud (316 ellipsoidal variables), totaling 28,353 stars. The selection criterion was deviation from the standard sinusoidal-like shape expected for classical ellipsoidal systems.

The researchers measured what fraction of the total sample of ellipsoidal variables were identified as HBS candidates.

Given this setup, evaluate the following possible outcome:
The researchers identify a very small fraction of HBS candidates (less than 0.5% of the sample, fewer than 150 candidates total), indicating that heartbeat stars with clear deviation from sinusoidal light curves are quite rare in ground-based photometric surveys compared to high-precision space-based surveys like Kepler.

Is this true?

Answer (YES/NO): NO